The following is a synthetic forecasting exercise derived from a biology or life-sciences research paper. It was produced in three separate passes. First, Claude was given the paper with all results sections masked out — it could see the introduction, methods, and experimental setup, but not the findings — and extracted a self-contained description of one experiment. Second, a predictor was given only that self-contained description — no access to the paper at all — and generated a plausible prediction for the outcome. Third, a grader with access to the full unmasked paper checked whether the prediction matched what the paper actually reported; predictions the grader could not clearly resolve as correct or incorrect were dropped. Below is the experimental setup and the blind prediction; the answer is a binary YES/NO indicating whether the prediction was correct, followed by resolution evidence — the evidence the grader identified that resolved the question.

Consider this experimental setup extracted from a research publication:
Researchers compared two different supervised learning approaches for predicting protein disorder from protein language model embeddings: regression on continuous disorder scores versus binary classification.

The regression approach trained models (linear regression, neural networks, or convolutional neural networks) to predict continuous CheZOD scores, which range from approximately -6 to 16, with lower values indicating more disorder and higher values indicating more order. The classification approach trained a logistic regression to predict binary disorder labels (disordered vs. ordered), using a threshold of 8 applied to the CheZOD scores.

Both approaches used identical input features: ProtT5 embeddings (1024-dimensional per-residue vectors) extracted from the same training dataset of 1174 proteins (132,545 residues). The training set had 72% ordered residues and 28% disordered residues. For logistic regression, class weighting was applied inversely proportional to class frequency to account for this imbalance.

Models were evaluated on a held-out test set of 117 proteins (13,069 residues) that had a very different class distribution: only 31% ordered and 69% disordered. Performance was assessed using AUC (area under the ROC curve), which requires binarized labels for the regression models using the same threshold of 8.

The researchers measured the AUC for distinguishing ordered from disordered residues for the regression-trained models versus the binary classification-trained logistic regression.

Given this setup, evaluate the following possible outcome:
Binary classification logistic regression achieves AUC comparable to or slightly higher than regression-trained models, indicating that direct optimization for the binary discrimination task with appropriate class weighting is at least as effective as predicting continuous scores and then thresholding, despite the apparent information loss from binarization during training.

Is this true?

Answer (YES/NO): NO